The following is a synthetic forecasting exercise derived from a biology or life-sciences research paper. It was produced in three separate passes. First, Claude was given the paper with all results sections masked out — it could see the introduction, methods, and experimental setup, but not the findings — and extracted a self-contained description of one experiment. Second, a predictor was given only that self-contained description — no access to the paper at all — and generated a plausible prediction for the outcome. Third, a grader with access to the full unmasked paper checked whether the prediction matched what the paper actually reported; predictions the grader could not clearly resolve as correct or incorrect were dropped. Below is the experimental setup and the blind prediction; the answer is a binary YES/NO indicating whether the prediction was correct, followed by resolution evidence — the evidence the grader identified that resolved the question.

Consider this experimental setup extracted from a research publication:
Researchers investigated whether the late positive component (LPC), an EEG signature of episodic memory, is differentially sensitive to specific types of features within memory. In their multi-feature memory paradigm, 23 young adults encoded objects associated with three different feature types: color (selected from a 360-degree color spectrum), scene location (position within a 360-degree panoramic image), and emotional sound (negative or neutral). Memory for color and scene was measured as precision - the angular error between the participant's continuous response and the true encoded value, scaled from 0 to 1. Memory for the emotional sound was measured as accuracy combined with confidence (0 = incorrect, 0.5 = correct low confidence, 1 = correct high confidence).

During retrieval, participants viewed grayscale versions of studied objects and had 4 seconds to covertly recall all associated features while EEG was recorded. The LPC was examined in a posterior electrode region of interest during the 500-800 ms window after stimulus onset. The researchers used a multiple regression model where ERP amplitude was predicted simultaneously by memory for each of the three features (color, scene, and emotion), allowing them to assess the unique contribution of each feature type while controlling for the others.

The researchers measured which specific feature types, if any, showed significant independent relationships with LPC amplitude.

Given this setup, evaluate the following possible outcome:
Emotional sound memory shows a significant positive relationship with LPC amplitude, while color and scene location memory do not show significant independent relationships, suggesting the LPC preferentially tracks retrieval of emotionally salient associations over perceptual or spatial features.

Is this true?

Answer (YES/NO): NO